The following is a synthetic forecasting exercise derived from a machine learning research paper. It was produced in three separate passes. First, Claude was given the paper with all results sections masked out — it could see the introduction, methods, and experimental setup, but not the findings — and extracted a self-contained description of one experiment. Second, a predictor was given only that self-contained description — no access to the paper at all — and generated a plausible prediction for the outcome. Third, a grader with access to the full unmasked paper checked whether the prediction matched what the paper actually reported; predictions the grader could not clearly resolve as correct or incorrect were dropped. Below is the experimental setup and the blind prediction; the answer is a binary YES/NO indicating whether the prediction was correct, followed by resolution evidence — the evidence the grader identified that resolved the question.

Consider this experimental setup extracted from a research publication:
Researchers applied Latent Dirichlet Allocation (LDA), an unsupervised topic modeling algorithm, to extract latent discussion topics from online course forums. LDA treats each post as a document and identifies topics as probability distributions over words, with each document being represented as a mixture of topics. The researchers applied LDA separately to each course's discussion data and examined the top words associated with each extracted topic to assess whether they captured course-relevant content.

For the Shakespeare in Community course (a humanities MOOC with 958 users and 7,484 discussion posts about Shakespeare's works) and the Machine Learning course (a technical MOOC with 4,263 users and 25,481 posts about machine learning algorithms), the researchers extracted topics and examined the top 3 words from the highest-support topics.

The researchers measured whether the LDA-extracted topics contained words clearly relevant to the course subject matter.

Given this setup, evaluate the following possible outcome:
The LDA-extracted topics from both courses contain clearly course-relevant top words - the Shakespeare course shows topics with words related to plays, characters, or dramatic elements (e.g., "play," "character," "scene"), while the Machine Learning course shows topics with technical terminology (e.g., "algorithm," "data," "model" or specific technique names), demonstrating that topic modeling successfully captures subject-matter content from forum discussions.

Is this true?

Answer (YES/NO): YES